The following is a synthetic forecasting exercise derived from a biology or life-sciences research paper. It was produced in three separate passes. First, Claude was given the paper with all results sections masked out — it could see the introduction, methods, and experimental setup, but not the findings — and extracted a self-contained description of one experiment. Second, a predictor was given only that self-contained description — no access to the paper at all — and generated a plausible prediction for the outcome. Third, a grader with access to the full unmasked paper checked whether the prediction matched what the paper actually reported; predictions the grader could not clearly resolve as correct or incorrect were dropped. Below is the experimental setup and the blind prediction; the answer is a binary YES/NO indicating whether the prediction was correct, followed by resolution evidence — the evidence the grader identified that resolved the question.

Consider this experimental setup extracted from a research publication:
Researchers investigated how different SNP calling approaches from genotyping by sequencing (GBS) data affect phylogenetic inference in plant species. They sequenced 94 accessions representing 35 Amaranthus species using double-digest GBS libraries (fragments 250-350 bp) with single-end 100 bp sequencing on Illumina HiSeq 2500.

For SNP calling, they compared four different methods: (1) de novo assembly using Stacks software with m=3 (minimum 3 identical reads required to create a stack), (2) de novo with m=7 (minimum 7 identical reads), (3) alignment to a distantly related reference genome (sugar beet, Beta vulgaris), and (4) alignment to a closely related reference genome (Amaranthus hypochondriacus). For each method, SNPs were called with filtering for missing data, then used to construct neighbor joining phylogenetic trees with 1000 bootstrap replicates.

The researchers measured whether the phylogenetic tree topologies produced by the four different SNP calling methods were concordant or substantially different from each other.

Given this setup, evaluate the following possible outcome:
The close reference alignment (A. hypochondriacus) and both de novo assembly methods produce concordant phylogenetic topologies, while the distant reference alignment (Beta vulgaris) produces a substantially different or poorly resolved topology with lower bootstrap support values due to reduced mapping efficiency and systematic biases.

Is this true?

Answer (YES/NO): NO